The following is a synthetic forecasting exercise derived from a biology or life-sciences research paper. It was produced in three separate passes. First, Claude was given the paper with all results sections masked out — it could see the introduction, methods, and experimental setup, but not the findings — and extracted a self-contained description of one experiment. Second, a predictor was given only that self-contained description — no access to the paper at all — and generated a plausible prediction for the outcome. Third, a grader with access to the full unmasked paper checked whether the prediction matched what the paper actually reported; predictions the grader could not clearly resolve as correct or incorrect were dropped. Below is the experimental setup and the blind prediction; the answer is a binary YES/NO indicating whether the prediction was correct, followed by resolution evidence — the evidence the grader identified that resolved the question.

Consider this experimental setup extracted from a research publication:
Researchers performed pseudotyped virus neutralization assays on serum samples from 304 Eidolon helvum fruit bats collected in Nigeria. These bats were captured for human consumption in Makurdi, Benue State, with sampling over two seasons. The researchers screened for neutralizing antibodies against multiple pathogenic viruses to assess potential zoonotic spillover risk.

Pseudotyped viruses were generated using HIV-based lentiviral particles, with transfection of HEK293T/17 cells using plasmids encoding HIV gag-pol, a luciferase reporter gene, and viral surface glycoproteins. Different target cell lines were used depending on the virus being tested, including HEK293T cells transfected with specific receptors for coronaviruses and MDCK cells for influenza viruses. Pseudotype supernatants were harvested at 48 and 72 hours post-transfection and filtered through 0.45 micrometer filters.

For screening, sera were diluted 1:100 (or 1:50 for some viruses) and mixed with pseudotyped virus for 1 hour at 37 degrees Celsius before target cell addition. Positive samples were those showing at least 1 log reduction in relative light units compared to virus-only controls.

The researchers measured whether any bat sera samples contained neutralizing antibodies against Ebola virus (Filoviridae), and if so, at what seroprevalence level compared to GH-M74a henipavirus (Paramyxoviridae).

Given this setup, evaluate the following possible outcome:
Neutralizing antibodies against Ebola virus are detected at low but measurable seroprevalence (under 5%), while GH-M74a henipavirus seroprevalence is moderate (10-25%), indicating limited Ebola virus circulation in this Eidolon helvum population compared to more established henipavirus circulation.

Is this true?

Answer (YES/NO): NO